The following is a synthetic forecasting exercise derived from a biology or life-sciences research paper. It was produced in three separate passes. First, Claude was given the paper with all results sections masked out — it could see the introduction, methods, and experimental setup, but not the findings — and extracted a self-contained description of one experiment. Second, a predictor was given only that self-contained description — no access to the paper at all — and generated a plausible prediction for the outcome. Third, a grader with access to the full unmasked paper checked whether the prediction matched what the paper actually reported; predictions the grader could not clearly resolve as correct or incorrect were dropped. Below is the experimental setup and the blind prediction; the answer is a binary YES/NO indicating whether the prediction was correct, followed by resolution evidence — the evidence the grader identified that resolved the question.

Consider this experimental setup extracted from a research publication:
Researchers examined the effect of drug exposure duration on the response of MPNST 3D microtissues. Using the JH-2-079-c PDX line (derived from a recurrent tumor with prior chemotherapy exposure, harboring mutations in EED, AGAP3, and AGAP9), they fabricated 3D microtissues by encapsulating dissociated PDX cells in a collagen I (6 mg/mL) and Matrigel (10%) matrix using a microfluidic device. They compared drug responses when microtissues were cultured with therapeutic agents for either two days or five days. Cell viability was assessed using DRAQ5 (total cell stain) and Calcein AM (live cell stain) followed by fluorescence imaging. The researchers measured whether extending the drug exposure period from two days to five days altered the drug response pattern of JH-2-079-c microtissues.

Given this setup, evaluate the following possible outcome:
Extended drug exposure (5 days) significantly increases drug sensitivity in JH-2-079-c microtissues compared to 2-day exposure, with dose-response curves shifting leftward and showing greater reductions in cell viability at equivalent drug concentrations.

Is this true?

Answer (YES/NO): YES